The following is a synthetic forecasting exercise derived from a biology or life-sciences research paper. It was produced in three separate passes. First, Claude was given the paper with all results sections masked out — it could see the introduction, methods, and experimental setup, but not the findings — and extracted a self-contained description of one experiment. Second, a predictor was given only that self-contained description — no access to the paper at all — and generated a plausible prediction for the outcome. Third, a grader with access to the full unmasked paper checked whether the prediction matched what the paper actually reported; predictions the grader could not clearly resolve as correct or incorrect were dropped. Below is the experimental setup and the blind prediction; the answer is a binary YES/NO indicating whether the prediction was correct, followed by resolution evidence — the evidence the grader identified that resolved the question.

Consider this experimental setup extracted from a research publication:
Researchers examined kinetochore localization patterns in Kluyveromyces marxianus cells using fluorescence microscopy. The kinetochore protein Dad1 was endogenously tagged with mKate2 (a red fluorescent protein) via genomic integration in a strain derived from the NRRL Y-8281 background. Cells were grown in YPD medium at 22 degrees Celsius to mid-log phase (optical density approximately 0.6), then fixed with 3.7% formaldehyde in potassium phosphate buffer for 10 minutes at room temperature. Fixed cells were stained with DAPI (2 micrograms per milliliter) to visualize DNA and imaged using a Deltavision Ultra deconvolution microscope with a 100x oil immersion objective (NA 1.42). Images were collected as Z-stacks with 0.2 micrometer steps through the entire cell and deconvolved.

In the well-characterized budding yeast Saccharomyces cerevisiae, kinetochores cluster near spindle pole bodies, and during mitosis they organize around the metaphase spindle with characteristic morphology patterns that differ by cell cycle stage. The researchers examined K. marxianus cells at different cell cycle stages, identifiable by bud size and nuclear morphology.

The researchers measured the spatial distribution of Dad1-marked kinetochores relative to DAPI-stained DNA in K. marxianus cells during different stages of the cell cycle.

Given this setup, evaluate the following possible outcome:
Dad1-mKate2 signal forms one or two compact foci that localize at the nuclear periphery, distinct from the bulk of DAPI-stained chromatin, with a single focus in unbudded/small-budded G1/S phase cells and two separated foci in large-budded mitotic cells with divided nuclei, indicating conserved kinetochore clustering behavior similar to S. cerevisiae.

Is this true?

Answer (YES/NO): NO